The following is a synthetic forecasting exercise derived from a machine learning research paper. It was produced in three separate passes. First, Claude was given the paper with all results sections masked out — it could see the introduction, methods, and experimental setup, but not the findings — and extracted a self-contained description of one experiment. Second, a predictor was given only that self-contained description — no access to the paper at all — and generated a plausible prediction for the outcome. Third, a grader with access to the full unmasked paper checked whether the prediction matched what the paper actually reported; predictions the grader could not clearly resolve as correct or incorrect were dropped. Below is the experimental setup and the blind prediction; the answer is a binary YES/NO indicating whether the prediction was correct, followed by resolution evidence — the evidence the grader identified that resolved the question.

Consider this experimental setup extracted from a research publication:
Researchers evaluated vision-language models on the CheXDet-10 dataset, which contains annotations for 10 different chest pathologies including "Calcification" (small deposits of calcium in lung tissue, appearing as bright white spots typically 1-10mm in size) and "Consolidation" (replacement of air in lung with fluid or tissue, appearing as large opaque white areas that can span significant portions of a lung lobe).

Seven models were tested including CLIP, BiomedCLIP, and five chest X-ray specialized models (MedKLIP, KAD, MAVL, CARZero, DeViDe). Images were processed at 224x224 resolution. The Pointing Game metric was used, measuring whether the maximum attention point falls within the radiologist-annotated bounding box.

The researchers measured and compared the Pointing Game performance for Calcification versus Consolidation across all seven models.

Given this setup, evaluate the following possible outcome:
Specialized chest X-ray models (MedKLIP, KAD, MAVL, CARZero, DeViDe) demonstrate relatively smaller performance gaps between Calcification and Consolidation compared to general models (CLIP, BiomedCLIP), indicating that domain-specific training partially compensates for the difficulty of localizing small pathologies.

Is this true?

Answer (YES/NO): NO